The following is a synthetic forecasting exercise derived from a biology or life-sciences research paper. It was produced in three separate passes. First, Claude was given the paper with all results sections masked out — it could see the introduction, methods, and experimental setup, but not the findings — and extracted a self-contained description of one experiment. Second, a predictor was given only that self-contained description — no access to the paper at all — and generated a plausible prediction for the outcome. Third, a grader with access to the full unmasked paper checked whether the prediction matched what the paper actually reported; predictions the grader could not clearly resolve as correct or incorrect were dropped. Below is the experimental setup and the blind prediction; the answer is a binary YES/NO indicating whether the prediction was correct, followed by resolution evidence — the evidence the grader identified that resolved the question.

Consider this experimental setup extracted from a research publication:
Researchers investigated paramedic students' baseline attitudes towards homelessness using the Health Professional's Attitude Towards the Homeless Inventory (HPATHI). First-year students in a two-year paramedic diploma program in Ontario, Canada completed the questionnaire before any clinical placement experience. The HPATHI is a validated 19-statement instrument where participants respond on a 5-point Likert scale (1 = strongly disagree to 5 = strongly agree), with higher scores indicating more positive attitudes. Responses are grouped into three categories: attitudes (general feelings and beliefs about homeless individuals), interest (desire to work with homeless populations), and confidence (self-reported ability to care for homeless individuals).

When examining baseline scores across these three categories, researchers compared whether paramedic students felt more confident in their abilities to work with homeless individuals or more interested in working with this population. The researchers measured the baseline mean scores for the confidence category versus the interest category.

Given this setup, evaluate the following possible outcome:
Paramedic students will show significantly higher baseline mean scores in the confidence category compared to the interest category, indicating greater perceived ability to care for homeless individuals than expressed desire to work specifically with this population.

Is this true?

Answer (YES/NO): NO